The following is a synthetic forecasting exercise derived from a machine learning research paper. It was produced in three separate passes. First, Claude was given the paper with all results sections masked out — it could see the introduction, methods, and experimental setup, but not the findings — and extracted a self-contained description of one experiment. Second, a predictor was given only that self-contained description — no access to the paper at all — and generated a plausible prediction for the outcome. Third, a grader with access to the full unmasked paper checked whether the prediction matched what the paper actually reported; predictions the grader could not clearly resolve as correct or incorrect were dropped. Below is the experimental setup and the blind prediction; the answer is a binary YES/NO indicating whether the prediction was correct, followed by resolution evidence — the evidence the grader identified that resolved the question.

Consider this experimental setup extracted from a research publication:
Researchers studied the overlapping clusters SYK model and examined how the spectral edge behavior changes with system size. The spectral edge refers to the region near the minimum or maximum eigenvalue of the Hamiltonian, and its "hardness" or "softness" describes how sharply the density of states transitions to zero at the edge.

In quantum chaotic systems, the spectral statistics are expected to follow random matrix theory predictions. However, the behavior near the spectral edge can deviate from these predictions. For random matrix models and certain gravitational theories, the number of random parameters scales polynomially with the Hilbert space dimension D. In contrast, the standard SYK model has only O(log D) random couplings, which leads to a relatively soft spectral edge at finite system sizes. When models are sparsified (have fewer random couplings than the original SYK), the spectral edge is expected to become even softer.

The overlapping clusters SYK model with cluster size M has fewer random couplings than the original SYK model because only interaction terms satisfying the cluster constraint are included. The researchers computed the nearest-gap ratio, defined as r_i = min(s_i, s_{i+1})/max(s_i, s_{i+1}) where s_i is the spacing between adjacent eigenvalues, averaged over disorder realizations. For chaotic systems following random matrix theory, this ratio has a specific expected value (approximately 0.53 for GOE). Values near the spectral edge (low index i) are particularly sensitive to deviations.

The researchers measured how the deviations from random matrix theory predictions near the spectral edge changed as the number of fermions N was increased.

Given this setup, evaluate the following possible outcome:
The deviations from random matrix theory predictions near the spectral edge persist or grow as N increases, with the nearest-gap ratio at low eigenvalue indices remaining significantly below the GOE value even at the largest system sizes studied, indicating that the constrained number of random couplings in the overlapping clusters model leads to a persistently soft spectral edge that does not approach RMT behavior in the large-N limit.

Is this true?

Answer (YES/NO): YES